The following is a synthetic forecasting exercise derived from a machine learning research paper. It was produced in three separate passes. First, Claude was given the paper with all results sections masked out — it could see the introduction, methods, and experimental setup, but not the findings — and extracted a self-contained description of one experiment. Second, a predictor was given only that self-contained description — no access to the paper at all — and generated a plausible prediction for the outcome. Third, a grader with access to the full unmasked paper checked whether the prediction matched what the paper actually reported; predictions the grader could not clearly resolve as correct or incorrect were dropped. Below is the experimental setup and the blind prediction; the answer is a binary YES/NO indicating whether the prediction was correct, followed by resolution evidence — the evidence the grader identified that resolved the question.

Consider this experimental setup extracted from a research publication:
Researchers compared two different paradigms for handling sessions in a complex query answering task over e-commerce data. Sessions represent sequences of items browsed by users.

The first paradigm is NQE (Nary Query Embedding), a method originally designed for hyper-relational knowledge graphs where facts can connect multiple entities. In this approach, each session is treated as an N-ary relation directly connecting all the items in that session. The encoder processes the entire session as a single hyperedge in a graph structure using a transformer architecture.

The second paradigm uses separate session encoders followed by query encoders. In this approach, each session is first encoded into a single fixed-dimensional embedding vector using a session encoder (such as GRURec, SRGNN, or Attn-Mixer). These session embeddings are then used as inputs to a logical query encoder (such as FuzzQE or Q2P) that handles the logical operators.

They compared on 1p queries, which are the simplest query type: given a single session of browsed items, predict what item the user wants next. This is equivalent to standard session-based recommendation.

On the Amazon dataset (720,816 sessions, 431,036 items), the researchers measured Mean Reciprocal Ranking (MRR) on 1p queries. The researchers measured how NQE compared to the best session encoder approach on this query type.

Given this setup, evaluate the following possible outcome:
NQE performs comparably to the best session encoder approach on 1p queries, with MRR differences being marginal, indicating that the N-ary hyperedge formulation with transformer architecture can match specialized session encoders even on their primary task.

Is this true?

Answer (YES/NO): NO